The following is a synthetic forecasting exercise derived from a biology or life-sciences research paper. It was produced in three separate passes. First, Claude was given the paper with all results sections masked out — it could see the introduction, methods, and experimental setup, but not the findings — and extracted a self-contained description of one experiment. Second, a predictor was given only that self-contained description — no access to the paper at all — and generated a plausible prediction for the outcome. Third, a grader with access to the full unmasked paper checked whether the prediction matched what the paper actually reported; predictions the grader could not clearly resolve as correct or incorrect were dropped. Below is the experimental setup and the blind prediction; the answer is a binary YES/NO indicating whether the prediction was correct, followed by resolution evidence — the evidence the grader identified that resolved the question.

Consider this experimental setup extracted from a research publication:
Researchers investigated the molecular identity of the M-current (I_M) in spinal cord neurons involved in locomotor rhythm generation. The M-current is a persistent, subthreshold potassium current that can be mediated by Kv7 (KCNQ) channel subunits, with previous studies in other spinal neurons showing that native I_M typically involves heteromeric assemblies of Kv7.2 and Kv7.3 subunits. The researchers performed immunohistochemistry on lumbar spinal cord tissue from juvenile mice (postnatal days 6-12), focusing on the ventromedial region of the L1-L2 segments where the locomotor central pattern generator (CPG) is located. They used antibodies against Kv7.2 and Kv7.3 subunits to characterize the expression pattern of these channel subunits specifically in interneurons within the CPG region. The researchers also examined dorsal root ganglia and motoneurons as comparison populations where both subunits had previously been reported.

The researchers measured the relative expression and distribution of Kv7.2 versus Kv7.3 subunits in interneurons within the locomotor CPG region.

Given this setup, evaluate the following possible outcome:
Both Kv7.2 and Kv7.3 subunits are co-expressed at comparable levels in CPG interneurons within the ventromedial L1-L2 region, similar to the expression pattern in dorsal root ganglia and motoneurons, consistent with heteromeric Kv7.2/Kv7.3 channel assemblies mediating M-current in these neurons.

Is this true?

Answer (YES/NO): NO